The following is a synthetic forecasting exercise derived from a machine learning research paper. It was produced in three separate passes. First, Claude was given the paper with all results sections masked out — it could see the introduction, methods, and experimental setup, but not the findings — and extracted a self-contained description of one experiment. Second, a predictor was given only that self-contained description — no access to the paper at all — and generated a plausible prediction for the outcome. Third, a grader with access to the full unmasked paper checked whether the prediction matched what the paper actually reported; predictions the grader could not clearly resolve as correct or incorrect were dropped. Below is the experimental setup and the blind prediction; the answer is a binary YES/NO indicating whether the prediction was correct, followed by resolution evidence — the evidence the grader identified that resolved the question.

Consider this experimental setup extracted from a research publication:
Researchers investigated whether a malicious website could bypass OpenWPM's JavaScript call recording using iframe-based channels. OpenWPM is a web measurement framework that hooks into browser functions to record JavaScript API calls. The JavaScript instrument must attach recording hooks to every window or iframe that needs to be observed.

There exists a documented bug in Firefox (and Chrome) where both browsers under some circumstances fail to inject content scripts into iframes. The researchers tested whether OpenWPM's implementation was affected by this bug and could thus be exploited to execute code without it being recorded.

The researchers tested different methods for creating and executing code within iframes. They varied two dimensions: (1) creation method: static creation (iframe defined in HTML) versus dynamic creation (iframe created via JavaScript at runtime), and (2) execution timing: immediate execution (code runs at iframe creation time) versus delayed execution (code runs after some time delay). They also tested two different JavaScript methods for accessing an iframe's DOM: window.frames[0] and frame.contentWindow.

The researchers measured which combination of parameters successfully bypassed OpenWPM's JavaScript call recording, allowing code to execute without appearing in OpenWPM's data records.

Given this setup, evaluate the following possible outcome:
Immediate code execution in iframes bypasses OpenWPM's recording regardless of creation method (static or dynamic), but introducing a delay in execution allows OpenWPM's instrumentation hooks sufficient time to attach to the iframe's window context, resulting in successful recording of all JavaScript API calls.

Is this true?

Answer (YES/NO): YES